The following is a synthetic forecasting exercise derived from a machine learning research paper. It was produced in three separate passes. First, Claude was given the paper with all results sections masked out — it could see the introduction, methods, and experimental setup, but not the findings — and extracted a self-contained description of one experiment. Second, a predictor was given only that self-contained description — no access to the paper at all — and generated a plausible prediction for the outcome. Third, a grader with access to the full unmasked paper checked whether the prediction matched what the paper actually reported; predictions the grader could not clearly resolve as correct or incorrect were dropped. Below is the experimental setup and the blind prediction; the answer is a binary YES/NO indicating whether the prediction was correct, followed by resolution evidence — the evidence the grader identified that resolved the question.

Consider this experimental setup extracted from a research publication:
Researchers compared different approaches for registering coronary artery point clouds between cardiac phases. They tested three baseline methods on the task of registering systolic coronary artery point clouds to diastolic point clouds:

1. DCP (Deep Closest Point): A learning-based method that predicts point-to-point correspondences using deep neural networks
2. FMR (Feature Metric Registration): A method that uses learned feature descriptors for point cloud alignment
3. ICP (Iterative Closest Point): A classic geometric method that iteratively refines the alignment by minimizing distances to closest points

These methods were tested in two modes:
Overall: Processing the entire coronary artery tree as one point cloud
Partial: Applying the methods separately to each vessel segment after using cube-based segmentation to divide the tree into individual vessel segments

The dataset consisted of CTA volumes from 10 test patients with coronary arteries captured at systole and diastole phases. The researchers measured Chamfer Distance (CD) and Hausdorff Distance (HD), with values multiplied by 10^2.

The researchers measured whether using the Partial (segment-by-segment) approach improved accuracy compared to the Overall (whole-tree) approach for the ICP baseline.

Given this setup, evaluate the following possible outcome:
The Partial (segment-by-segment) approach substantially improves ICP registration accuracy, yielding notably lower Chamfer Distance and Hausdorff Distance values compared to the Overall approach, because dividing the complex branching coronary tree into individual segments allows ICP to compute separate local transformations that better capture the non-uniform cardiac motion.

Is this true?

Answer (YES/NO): YES